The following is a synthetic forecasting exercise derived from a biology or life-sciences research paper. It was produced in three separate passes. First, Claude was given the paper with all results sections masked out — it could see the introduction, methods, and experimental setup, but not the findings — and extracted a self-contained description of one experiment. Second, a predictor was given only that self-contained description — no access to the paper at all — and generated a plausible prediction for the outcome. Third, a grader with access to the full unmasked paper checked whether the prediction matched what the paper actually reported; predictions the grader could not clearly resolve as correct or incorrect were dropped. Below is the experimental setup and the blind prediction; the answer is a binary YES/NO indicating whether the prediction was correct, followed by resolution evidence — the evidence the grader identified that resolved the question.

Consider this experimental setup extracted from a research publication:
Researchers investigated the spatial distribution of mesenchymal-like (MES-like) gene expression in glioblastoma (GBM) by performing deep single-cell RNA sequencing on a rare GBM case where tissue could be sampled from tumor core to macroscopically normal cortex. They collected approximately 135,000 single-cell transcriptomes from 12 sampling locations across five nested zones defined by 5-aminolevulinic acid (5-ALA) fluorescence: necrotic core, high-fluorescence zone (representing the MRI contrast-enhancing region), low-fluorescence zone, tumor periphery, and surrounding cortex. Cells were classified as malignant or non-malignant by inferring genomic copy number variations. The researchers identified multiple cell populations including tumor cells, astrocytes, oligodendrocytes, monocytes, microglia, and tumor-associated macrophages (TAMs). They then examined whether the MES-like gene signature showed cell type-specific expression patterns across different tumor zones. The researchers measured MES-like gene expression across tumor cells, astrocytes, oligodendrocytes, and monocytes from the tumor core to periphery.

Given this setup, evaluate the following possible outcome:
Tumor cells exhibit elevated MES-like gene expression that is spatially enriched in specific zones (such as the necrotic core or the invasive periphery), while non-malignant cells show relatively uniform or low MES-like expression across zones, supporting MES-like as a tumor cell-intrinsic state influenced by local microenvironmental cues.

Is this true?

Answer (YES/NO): NO